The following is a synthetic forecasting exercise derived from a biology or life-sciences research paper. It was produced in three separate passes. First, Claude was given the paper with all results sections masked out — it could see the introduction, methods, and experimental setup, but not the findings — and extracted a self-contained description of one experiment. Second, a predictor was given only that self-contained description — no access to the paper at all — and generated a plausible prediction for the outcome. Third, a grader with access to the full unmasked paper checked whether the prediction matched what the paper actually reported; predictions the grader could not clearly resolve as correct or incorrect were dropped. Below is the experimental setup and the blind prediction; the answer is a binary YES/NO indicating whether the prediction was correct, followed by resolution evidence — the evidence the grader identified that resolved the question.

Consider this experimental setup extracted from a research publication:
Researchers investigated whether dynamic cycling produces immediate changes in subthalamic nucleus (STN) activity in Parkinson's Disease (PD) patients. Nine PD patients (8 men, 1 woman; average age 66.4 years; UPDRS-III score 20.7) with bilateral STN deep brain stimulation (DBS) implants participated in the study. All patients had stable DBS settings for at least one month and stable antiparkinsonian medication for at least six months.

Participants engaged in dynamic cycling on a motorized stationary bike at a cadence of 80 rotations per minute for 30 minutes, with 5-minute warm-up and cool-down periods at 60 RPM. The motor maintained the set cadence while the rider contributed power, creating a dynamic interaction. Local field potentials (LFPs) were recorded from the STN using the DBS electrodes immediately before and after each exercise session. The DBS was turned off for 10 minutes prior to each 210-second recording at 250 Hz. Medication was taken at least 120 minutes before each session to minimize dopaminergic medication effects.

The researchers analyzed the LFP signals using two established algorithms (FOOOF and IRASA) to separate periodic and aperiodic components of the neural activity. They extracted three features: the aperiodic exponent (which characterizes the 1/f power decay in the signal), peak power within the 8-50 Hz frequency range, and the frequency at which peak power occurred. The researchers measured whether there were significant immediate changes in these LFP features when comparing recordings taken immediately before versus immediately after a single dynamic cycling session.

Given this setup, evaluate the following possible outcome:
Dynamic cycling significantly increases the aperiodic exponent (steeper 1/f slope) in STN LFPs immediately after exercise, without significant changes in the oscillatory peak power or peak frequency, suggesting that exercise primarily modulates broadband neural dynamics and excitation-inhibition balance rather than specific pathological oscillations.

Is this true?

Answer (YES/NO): NO